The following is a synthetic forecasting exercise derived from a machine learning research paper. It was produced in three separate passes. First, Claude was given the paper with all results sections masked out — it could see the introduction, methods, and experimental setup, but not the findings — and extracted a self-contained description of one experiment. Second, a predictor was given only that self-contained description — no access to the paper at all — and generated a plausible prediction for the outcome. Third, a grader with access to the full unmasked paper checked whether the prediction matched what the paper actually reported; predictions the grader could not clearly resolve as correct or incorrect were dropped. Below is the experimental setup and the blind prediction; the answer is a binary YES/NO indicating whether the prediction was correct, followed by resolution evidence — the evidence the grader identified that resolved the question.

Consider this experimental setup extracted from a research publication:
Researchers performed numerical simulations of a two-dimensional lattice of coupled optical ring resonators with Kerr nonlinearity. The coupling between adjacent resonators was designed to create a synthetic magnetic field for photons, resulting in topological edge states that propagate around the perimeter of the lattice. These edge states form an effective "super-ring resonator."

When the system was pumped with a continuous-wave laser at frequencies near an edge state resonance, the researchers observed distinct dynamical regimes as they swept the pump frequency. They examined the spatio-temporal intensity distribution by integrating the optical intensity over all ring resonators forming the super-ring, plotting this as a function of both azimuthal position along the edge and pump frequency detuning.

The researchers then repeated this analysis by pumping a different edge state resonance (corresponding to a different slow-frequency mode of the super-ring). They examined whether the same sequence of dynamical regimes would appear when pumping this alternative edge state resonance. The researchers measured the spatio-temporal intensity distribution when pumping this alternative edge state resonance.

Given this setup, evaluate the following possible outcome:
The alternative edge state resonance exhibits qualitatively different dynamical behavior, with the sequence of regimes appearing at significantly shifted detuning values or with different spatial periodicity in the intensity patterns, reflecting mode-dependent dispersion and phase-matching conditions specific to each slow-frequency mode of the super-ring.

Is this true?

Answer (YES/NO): NO